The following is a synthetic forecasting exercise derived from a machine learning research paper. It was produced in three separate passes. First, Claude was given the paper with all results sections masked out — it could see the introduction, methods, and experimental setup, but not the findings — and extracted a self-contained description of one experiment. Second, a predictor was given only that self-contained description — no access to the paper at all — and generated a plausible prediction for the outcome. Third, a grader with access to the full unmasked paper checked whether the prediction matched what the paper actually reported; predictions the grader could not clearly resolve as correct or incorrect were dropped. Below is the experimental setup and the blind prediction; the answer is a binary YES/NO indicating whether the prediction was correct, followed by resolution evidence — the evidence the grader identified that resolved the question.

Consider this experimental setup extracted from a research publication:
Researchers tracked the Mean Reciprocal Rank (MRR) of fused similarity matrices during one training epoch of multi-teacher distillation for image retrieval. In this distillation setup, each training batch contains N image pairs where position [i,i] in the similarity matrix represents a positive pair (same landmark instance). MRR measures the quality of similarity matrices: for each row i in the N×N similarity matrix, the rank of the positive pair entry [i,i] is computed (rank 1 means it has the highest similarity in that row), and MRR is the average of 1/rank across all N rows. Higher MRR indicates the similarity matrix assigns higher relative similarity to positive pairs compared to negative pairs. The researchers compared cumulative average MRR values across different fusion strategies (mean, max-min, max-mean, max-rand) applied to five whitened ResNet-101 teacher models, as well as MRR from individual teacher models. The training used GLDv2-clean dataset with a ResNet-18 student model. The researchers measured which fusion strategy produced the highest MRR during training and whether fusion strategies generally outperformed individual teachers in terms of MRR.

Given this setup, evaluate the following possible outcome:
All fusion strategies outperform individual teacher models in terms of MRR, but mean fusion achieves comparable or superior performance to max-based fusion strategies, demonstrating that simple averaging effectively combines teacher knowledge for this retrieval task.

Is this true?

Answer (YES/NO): NO